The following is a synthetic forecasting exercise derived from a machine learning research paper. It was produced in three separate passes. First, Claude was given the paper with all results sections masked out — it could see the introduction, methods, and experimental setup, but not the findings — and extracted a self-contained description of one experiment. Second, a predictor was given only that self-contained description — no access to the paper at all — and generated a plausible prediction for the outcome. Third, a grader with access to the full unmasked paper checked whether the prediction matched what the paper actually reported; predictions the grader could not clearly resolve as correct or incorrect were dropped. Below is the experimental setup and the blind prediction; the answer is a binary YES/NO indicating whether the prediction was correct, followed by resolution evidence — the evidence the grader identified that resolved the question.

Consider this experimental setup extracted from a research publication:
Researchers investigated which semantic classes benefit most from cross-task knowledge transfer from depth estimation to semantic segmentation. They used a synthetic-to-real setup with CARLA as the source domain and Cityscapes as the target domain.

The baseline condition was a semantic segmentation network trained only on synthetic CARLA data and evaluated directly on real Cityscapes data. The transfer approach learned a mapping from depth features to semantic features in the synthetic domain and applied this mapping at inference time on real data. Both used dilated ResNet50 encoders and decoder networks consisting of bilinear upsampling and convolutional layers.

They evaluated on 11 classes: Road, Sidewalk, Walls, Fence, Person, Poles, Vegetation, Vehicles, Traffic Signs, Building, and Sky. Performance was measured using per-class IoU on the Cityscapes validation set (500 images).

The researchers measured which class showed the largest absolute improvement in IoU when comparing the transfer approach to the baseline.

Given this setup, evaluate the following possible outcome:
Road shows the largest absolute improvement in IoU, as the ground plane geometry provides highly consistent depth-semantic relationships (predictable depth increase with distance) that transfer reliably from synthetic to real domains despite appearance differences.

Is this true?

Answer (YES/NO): NO